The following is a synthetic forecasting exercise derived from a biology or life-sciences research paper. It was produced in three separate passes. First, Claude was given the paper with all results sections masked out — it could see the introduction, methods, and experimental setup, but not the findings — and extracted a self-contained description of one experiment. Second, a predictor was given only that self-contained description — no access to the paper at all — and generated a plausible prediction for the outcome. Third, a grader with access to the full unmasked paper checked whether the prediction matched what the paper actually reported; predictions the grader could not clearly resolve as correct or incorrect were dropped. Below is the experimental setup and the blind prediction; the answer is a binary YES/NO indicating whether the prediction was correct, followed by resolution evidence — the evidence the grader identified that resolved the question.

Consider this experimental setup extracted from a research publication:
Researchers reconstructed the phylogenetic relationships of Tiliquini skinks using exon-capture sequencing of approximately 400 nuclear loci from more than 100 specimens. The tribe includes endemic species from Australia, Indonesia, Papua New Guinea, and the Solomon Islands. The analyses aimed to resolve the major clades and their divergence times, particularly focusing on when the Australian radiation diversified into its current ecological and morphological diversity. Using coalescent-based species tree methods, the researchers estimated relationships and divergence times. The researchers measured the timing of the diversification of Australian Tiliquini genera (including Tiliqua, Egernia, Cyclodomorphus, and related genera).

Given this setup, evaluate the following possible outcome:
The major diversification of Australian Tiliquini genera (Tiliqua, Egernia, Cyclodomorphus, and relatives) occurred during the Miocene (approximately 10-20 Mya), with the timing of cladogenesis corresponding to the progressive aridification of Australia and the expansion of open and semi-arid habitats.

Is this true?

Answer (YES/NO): NO